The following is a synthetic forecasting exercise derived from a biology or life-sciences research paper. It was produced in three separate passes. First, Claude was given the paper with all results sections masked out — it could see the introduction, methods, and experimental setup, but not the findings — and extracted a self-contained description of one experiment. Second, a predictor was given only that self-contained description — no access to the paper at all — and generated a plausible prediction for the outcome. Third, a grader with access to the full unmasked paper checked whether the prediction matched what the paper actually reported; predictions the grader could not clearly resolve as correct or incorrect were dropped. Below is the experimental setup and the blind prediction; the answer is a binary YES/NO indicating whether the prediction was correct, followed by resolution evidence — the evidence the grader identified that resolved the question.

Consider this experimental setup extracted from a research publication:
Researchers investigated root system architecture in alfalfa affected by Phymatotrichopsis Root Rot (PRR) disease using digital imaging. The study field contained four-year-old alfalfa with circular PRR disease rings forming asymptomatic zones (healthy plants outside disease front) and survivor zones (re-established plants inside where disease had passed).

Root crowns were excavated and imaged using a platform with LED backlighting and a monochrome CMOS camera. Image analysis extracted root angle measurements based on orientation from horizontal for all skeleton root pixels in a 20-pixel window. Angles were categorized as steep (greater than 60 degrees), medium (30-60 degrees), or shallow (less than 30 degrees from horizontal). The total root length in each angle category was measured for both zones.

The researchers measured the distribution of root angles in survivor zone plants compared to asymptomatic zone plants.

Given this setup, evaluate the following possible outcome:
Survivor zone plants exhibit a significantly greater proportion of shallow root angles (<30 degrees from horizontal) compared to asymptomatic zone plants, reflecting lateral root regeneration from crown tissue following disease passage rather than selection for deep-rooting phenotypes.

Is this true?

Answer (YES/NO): NO